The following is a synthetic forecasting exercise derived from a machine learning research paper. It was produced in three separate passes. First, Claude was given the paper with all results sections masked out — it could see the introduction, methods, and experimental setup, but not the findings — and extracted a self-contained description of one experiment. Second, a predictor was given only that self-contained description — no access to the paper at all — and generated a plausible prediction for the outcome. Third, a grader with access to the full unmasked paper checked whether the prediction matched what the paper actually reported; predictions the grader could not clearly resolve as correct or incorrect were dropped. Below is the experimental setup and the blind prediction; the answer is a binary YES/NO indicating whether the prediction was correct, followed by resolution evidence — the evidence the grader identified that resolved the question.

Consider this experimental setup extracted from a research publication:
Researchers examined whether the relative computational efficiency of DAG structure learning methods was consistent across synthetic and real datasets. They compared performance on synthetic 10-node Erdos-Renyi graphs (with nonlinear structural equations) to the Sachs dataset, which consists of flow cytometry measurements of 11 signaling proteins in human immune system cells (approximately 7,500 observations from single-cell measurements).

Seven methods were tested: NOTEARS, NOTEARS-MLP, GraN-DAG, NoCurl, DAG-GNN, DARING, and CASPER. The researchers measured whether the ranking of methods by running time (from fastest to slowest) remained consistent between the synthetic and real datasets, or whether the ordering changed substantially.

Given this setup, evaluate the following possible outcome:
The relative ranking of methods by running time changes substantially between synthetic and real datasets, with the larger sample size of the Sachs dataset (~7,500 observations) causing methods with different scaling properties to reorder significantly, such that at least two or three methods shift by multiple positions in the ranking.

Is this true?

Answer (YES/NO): NO